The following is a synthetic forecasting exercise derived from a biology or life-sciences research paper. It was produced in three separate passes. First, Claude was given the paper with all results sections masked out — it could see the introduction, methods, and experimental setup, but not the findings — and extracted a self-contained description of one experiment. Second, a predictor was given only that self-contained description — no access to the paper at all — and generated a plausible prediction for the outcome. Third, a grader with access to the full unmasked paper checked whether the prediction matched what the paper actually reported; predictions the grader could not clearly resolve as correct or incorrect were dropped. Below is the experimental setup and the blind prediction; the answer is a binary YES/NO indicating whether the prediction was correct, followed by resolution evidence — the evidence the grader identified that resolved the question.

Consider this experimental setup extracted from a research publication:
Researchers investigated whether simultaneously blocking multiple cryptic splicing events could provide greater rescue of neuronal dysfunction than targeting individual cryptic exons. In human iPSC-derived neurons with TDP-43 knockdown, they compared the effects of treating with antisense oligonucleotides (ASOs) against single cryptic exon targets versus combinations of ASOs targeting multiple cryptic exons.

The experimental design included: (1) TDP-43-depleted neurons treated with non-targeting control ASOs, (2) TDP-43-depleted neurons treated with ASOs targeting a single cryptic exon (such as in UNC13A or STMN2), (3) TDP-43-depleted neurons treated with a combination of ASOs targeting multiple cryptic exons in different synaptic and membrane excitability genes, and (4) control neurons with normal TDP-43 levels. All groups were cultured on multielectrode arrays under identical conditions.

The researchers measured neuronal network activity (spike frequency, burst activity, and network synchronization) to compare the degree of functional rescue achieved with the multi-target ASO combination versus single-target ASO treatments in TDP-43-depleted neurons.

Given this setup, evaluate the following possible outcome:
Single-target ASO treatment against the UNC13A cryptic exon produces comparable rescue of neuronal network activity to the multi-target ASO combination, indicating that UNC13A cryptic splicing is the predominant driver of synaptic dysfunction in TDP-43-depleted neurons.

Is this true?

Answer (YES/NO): NO